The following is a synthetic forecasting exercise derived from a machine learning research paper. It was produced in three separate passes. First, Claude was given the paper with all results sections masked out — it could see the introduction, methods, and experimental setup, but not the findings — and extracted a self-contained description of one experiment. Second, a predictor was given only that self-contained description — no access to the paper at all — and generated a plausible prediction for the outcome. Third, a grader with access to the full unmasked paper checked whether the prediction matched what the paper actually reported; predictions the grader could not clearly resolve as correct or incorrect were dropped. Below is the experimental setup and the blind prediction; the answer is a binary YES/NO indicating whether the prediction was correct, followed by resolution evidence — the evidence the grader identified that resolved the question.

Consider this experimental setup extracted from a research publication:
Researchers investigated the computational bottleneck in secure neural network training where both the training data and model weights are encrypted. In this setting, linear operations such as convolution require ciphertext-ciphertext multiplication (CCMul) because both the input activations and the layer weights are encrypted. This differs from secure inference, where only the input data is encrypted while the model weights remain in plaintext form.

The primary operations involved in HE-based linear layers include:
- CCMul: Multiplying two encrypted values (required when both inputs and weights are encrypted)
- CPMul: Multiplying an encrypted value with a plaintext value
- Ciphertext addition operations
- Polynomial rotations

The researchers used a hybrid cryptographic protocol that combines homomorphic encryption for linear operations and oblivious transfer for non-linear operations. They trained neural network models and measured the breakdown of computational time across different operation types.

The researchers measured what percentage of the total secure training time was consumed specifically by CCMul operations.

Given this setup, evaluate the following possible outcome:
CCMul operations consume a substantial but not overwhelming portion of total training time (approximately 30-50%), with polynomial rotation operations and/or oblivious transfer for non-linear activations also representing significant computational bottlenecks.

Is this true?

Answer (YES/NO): NO